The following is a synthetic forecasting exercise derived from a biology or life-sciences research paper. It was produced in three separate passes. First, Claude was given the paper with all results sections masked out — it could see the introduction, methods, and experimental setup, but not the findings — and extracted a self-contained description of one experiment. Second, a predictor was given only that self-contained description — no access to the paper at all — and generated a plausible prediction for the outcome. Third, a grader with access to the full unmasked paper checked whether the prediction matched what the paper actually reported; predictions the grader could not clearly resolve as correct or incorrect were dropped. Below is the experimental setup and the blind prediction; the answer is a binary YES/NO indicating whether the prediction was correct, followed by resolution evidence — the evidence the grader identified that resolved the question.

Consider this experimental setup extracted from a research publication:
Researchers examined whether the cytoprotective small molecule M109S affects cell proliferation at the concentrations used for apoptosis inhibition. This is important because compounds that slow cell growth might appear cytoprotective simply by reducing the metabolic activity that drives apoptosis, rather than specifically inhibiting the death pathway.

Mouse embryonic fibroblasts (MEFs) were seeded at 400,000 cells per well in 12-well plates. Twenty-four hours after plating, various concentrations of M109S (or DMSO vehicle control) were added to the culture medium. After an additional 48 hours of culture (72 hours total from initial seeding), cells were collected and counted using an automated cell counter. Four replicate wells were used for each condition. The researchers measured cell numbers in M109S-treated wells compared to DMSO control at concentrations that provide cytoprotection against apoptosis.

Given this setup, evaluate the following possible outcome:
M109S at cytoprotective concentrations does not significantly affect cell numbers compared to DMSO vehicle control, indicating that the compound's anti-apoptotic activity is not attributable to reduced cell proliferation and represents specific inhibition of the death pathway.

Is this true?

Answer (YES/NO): NO